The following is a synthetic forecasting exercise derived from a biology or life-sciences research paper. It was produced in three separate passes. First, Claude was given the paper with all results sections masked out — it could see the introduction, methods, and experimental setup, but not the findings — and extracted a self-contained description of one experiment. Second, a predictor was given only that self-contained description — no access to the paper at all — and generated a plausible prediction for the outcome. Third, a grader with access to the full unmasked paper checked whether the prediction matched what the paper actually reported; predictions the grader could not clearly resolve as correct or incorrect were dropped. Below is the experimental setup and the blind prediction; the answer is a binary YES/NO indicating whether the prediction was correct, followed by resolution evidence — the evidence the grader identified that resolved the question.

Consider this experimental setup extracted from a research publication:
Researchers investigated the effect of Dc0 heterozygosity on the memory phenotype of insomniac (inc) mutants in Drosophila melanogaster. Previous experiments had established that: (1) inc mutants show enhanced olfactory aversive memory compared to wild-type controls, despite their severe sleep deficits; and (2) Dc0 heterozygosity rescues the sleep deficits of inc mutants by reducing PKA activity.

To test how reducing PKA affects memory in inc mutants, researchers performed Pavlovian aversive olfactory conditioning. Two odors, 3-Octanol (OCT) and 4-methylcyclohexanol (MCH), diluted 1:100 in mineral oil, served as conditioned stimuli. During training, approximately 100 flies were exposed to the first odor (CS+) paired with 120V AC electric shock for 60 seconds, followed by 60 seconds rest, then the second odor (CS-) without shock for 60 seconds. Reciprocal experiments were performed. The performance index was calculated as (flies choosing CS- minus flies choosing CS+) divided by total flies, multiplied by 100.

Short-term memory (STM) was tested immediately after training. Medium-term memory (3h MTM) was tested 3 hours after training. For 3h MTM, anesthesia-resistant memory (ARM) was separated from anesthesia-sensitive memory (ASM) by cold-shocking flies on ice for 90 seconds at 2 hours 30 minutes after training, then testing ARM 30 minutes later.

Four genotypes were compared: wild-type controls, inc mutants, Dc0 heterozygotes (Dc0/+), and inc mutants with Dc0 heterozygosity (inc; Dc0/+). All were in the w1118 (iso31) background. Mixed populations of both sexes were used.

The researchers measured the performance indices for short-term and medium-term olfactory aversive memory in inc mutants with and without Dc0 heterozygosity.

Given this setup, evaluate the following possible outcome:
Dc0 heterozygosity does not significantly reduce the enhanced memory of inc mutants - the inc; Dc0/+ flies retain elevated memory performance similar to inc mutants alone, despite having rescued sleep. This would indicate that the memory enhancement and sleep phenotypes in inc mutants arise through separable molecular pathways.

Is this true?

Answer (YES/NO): NO